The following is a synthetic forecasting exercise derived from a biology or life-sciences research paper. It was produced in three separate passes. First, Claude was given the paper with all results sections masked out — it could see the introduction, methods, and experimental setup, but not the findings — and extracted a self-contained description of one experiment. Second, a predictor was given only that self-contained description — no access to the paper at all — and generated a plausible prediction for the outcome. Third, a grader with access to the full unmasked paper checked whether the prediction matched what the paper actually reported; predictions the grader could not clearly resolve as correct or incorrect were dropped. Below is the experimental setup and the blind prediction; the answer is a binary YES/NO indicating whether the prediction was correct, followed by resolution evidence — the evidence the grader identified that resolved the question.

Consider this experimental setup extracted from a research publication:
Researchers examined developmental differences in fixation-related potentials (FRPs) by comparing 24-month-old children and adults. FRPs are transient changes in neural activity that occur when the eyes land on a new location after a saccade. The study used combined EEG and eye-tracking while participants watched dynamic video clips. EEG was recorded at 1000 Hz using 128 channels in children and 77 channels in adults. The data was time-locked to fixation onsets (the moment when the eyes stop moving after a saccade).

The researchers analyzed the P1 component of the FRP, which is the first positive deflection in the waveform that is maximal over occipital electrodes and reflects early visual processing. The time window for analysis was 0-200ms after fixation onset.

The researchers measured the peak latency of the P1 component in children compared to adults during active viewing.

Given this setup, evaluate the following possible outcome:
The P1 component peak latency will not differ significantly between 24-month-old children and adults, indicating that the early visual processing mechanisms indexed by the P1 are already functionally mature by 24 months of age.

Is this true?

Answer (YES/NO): NO